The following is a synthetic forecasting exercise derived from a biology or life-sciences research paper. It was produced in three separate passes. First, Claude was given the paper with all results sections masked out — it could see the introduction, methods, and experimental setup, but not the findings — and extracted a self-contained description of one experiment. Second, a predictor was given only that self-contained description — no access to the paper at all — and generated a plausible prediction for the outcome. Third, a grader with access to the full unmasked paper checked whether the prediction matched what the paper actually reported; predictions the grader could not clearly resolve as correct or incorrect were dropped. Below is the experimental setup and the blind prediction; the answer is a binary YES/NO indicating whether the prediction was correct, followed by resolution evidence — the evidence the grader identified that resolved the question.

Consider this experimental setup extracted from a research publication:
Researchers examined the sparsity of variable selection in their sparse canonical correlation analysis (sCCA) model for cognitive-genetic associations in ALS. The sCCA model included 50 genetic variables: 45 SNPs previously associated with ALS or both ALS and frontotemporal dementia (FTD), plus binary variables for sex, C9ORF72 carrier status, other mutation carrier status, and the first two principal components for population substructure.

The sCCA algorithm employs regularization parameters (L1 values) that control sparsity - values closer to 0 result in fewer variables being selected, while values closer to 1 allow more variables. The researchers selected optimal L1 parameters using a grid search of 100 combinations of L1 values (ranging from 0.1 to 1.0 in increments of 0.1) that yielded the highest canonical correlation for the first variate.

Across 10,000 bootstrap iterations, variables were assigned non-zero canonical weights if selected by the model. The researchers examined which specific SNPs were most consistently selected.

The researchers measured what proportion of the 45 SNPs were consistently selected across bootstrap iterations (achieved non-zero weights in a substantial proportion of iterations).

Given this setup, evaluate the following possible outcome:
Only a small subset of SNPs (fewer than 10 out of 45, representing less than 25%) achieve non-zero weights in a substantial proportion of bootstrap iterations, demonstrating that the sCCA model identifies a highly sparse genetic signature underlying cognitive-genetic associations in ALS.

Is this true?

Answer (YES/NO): NO